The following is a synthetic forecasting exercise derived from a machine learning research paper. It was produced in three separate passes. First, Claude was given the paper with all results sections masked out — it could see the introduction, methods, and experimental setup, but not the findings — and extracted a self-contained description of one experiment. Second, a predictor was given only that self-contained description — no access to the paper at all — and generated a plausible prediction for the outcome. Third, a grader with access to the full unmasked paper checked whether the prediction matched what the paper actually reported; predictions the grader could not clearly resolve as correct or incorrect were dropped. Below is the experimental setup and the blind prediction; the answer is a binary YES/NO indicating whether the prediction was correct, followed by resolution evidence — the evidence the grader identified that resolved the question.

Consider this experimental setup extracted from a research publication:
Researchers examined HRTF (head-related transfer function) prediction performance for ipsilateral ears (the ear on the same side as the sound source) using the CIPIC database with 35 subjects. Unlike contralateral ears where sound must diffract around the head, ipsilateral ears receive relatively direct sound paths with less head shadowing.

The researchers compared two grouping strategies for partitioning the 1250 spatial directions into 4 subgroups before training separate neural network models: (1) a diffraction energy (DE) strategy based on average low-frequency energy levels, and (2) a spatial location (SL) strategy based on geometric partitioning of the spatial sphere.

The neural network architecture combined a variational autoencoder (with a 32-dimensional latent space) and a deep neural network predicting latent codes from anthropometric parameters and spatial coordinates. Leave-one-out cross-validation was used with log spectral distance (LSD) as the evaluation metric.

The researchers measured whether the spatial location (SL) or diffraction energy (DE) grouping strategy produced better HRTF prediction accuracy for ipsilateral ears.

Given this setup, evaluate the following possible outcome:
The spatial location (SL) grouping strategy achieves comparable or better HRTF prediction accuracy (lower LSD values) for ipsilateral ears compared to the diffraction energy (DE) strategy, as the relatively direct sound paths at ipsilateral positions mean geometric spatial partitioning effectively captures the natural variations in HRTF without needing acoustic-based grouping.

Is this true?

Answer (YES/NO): YES